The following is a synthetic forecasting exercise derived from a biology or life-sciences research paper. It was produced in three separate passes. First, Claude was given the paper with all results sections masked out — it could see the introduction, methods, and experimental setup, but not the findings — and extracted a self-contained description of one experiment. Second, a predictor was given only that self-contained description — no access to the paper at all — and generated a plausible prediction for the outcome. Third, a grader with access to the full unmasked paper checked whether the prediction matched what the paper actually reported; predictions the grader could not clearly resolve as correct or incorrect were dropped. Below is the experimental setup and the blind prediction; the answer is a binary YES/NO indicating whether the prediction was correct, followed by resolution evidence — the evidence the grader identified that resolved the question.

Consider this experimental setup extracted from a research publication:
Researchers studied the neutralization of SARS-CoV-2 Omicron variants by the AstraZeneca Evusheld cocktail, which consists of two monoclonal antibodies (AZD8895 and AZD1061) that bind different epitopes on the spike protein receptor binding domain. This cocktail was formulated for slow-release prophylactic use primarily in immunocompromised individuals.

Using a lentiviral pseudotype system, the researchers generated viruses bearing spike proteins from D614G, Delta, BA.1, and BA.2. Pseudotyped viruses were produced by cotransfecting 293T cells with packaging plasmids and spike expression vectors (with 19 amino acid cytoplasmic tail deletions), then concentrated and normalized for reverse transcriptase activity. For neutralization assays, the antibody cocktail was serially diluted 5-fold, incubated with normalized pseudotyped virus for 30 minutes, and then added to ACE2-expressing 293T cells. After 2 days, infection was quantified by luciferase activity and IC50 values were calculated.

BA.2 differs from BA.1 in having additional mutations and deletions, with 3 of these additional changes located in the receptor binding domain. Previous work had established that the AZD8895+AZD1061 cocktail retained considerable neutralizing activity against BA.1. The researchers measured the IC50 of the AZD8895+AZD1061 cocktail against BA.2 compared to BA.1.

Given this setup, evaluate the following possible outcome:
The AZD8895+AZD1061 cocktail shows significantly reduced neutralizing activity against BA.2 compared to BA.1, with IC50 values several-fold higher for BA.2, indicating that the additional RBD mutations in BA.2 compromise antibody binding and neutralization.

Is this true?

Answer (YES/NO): NO